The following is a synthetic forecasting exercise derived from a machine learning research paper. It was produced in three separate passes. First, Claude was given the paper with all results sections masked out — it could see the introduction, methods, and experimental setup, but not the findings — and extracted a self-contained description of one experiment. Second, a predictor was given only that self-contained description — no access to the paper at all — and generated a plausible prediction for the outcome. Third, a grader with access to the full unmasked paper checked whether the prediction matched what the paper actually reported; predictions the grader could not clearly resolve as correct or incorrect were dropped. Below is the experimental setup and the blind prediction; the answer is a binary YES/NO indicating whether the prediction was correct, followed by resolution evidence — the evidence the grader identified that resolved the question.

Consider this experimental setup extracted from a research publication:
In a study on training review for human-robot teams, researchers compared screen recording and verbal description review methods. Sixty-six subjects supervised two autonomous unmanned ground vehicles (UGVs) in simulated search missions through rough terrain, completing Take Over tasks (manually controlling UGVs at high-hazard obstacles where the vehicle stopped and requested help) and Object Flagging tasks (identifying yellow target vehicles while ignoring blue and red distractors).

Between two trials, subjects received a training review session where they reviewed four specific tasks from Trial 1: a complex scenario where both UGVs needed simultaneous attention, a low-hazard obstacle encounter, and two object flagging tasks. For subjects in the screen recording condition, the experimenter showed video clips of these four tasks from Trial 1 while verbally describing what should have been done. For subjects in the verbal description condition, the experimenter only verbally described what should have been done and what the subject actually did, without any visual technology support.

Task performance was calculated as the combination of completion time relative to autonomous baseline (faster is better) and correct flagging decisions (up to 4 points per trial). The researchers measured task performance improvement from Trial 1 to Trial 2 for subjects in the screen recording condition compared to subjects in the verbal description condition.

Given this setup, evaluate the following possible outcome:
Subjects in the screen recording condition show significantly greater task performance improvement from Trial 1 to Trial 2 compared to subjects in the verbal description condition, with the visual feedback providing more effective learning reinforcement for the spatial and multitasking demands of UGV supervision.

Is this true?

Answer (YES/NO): NO